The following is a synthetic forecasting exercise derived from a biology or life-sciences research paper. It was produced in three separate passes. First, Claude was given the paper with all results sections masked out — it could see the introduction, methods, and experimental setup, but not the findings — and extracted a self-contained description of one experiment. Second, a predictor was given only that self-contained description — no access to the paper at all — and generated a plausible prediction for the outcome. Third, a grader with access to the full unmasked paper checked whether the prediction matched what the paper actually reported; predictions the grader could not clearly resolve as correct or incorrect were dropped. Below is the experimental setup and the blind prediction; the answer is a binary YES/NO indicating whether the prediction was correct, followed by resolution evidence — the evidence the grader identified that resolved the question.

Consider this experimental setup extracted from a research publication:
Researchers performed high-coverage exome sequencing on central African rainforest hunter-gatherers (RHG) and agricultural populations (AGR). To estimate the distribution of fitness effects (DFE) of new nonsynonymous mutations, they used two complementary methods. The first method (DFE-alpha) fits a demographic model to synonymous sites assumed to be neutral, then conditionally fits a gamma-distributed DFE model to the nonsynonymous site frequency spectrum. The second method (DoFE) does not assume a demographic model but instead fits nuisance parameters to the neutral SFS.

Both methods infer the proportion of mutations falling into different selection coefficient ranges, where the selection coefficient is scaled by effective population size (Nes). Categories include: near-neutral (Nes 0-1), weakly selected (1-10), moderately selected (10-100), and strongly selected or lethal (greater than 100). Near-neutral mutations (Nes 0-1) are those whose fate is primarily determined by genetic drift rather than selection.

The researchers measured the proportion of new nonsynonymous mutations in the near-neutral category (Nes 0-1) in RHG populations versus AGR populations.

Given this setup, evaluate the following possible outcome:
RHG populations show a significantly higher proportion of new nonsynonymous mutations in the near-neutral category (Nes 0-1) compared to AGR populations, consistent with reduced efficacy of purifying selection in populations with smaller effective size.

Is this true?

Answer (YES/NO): NO